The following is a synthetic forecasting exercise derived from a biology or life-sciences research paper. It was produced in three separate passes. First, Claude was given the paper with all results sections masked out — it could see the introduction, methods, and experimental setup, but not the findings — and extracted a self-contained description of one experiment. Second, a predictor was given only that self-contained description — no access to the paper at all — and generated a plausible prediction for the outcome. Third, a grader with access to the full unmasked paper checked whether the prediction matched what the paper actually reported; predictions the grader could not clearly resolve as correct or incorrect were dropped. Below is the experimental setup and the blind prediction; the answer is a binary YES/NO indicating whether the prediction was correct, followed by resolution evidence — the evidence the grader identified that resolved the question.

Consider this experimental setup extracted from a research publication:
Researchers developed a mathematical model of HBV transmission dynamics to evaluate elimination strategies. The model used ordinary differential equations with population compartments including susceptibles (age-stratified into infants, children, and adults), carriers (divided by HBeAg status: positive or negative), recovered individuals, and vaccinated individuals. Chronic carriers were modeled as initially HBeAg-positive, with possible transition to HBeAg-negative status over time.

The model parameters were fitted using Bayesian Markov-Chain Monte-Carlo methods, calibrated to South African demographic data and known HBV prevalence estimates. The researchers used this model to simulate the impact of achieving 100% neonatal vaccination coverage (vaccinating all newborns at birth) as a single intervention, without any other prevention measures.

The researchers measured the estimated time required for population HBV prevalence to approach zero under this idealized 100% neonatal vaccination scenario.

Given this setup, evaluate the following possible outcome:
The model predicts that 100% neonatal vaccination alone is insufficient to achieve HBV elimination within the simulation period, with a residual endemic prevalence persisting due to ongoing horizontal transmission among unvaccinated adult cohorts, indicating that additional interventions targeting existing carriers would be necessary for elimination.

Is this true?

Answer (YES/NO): NO